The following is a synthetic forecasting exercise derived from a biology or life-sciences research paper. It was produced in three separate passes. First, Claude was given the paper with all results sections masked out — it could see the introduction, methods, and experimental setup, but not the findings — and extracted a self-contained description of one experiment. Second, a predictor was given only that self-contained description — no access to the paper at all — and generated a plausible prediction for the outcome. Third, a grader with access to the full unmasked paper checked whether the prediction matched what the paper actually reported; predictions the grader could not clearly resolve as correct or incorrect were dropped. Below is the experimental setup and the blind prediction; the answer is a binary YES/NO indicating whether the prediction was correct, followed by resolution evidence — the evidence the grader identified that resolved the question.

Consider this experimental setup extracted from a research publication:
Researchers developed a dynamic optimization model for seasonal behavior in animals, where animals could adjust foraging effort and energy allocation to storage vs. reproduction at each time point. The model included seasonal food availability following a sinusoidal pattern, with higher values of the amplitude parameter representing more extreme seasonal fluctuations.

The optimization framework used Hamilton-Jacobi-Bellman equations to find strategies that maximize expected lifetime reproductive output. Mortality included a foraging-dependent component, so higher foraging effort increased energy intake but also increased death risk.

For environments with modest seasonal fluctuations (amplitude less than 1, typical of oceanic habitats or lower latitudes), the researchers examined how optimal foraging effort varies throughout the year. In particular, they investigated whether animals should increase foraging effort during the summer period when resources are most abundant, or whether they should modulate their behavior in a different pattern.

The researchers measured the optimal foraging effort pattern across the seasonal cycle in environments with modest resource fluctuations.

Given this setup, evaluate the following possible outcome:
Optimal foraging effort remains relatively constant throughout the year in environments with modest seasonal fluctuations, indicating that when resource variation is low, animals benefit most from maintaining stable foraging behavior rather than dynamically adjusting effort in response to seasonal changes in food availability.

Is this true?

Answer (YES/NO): NO